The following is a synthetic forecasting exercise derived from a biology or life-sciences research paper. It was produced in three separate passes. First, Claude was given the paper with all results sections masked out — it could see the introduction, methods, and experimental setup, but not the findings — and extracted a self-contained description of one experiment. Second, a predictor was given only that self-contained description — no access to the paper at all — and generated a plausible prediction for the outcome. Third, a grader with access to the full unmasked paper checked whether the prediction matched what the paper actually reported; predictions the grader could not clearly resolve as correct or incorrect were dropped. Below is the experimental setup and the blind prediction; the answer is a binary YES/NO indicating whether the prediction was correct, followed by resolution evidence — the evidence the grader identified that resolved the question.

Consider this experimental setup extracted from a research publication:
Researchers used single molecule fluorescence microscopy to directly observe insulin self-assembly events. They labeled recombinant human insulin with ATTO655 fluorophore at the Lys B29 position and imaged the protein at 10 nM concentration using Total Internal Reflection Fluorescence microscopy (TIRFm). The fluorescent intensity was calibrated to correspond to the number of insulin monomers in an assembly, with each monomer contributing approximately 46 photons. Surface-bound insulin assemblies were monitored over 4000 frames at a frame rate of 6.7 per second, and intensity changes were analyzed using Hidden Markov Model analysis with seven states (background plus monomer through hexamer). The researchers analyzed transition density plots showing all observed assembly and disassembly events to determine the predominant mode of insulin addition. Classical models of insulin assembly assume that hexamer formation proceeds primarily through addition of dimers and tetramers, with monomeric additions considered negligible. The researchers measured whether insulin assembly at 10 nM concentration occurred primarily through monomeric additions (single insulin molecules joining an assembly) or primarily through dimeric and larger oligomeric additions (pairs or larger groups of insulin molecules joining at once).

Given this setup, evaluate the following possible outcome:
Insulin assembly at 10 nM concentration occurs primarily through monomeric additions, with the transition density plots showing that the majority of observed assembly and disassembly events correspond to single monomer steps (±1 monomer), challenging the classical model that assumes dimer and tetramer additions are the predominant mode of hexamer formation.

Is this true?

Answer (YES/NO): YES